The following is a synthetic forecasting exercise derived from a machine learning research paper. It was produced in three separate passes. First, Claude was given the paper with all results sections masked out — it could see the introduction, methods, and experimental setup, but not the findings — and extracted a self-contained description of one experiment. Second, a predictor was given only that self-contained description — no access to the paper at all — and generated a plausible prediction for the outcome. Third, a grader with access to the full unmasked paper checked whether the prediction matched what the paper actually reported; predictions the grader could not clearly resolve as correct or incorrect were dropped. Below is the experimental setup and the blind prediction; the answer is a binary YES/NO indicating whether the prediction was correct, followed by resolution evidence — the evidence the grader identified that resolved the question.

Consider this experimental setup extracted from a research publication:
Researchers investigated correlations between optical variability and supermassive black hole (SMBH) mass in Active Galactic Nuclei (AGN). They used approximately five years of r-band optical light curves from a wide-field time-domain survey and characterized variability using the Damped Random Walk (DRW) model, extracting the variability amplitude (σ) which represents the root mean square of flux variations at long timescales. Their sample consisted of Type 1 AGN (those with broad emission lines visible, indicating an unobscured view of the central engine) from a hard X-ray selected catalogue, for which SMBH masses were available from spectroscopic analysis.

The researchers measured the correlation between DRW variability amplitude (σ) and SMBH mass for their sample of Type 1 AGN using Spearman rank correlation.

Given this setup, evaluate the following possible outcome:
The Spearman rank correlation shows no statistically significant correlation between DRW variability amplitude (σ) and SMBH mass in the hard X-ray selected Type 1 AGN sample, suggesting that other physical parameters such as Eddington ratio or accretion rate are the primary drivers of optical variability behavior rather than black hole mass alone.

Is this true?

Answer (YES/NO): NO